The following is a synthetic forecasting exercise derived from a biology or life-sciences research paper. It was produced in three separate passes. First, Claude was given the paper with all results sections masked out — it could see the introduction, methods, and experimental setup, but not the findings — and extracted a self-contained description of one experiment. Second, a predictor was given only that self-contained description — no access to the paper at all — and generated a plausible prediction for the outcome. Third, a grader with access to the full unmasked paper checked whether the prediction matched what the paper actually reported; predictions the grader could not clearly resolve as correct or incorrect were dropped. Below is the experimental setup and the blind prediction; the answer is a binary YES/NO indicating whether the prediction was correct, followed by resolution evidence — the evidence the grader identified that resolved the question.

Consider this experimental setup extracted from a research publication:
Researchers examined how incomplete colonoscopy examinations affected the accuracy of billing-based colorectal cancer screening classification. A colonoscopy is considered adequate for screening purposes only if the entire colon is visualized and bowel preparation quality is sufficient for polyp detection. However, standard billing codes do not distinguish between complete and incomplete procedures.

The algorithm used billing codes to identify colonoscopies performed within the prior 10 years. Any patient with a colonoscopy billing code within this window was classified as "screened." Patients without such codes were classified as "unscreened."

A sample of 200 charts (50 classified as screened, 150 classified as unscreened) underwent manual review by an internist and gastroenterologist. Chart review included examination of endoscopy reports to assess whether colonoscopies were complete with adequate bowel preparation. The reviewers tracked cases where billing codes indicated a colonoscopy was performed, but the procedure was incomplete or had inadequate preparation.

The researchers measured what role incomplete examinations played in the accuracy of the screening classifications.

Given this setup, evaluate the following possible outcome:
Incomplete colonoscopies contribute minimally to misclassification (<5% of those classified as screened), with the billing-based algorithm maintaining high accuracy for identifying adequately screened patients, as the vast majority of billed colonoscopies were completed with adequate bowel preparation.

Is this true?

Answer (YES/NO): YES